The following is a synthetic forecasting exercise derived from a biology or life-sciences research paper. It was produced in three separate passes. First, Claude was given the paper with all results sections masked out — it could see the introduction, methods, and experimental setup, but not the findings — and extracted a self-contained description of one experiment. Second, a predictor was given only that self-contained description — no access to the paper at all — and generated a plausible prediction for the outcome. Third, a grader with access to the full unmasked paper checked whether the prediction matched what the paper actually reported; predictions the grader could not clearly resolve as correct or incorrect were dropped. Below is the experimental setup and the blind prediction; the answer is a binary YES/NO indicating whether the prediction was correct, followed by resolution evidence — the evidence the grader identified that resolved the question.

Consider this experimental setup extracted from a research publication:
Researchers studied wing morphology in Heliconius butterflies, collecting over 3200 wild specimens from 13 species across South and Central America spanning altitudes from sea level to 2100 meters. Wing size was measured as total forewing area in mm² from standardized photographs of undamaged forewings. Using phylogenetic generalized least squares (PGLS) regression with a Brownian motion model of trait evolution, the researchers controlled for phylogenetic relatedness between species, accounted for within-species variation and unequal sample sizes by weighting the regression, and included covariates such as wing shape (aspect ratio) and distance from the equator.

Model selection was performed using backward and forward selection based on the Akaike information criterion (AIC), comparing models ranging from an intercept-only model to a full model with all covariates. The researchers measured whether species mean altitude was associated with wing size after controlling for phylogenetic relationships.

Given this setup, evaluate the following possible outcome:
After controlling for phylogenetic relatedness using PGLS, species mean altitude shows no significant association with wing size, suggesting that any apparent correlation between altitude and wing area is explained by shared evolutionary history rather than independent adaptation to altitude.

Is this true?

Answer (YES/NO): NO